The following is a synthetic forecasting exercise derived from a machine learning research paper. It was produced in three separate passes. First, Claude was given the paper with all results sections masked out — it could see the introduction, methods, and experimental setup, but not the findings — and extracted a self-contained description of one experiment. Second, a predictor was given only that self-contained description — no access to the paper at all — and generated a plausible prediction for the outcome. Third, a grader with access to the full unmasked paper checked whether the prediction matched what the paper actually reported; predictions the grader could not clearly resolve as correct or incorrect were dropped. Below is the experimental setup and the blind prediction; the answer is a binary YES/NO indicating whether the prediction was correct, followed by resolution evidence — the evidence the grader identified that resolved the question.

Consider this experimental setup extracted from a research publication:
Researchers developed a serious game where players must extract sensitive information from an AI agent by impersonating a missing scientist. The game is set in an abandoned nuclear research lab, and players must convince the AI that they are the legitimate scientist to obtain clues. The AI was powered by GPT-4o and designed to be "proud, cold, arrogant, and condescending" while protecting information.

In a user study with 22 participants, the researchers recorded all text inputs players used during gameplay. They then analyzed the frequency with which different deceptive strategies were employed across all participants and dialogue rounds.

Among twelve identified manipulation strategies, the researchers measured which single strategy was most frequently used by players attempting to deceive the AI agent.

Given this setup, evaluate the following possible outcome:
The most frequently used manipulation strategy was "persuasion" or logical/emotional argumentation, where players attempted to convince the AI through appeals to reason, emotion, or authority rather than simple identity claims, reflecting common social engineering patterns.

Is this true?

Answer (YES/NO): NO